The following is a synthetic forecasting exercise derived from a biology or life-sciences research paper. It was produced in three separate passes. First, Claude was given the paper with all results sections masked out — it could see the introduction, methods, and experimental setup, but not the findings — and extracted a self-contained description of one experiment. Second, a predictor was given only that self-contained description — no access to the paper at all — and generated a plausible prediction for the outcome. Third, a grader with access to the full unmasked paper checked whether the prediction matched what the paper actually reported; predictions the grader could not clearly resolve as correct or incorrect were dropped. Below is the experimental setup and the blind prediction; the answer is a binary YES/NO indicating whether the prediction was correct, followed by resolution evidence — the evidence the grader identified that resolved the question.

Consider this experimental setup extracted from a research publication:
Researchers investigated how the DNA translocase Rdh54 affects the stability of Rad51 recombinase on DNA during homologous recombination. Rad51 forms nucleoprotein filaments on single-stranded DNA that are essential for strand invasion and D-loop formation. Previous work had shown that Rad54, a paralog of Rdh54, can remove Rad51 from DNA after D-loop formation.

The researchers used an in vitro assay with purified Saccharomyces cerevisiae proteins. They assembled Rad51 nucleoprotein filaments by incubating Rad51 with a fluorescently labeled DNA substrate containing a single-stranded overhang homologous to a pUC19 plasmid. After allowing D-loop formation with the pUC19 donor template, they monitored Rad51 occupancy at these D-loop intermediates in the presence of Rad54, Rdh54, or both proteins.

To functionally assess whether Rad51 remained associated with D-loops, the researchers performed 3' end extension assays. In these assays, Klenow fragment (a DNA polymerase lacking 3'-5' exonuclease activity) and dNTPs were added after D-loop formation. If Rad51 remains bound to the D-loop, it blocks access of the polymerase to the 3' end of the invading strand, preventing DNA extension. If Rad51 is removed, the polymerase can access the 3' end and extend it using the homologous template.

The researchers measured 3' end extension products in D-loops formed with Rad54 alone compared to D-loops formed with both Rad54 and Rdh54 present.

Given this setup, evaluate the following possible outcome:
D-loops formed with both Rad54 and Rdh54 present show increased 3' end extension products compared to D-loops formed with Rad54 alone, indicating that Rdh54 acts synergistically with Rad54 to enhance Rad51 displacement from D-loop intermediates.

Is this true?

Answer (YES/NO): NO